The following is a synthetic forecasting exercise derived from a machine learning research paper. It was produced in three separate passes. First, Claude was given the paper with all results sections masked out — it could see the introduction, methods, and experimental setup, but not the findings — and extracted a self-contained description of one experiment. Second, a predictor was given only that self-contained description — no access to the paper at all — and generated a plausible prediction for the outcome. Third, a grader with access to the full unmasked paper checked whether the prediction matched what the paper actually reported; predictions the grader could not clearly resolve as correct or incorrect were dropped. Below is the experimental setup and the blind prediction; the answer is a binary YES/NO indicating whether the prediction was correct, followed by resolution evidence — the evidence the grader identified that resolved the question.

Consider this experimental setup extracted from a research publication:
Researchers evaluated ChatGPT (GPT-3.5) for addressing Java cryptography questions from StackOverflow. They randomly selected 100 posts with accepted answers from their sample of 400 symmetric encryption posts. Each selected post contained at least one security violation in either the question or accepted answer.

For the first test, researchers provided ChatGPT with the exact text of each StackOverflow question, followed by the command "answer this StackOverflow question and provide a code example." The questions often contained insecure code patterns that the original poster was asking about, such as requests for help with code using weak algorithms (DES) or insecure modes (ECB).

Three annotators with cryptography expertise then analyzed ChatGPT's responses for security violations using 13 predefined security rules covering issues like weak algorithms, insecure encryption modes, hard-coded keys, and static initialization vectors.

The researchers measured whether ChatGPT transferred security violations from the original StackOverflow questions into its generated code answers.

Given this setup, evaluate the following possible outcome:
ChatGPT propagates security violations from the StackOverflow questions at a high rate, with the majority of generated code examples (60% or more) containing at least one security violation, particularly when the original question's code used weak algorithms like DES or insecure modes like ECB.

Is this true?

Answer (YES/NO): YES